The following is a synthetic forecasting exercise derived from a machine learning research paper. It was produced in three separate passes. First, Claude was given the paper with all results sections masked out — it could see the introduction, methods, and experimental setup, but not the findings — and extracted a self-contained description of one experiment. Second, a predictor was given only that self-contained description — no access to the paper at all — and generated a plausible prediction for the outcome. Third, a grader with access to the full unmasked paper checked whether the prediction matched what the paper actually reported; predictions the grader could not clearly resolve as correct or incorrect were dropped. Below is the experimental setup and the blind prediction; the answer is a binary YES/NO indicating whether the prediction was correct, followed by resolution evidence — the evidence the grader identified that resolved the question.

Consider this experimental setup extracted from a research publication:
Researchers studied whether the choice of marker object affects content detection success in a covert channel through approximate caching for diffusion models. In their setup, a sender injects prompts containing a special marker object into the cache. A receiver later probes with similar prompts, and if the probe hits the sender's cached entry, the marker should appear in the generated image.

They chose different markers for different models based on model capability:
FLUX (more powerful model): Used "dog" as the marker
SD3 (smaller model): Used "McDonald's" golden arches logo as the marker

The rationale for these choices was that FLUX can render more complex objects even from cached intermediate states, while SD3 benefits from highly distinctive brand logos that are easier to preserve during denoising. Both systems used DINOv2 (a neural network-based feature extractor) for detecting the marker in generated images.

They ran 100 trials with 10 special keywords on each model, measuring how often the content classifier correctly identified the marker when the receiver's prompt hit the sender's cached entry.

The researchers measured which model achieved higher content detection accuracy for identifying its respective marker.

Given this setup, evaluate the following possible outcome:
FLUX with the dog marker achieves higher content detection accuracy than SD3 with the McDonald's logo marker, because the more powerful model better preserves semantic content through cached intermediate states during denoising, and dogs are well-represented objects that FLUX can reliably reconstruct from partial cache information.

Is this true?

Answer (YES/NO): YES